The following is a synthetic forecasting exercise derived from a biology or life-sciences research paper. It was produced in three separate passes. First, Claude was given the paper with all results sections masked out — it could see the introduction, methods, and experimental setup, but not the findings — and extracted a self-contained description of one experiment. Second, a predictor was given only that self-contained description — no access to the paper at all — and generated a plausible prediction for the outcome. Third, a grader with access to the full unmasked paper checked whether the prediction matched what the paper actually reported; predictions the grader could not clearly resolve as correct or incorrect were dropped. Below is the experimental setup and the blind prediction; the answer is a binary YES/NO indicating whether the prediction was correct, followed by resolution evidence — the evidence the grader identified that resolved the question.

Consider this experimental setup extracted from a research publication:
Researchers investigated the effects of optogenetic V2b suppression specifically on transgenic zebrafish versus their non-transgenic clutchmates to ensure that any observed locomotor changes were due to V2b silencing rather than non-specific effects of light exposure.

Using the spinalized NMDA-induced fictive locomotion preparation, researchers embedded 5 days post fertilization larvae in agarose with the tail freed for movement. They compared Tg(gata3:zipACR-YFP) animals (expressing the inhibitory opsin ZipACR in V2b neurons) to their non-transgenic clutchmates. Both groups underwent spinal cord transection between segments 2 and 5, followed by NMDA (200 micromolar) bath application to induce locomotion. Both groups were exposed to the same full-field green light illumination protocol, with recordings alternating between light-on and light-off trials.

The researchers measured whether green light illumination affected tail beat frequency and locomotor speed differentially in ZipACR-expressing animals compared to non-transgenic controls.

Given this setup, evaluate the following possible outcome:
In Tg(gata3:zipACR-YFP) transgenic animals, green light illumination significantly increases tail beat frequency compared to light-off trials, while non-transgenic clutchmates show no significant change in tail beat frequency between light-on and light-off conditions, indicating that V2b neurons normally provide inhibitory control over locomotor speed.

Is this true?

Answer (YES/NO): YES